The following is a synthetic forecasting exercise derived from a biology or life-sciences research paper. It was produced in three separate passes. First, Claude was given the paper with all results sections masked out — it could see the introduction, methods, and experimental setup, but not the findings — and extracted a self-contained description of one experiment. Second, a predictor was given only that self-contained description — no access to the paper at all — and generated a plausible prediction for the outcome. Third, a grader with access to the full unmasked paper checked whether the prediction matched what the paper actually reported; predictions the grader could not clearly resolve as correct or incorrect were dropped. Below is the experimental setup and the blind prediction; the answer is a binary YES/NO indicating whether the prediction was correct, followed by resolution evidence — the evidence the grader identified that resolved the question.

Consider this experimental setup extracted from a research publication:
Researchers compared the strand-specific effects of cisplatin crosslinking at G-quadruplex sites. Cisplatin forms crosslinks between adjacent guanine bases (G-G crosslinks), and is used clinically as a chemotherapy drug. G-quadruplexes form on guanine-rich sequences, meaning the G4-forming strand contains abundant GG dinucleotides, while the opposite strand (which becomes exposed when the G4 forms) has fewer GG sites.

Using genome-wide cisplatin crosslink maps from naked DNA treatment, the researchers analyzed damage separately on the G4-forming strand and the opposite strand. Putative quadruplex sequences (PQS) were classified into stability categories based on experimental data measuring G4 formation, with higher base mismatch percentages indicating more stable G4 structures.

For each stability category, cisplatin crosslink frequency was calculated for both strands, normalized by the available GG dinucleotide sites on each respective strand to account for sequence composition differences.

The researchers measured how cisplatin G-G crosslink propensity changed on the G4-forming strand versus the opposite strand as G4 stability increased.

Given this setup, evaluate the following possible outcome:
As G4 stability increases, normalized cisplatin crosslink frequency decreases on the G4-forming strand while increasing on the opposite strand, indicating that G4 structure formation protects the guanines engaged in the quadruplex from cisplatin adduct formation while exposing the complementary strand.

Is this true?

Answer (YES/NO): NO